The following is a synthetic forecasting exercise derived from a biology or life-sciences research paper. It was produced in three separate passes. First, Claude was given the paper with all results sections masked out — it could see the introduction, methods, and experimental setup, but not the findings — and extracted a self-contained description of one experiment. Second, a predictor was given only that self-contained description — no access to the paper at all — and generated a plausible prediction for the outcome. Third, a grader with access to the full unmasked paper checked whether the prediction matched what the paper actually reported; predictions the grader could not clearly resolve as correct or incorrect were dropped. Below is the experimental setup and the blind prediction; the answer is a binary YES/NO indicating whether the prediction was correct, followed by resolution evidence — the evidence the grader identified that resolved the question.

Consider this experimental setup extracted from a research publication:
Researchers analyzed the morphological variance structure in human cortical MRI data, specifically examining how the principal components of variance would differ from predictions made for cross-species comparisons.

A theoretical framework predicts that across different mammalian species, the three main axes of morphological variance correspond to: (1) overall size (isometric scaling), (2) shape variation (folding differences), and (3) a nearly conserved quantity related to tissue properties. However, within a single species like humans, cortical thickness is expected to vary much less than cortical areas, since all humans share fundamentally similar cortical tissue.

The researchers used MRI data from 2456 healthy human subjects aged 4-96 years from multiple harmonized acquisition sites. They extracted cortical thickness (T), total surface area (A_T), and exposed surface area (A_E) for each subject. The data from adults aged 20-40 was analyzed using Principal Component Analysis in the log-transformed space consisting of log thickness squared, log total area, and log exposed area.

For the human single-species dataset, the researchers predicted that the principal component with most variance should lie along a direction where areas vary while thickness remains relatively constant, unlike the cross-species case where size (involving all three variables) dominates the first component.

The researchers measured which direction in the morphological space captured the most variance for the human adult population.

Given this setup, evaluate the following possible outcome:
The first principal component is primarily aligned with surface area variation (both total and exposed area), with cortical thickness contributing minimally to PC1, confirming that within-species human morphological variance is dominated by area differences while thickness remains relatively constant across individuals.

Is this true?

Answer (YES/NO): YES